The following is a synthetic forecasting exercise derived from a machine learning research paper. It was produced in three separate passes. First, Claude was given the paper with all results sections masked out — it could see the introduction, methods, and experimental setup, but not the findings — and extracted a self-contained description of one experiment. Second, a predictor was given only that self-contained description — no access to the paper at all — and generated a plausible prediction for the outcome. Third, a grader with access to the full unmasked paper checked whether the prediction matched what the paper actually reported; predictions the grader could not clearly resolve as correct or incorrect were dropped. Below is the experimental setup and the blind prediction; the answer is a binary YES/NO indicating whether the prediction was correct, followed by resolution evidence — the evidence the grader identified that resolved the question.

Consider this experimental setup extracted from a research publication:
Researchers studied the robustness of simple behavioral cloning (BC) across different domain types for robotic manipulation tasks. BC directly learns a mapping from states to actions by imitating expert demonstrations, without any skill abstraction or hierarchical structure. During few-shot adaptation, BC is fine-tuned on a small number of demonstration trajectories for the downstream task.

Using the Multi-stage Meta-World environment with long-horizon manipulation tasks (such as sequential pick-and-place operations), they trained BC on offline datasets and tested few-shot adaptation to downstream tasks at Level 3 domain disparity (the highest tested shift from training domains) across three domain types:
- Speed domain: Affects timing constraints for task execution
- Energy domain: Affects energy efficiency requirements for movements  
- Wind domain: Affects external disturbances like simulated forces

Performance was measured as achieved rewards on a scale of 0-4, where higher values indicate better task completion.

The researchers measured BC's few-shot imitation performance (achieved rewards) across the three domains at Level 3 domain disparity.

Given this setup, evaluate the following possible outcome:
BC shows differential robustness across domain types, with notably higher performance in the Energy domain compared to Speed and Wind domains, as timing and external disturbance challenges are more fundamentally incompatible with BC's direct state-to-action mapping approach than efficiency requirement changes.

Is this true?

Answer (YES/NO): NO